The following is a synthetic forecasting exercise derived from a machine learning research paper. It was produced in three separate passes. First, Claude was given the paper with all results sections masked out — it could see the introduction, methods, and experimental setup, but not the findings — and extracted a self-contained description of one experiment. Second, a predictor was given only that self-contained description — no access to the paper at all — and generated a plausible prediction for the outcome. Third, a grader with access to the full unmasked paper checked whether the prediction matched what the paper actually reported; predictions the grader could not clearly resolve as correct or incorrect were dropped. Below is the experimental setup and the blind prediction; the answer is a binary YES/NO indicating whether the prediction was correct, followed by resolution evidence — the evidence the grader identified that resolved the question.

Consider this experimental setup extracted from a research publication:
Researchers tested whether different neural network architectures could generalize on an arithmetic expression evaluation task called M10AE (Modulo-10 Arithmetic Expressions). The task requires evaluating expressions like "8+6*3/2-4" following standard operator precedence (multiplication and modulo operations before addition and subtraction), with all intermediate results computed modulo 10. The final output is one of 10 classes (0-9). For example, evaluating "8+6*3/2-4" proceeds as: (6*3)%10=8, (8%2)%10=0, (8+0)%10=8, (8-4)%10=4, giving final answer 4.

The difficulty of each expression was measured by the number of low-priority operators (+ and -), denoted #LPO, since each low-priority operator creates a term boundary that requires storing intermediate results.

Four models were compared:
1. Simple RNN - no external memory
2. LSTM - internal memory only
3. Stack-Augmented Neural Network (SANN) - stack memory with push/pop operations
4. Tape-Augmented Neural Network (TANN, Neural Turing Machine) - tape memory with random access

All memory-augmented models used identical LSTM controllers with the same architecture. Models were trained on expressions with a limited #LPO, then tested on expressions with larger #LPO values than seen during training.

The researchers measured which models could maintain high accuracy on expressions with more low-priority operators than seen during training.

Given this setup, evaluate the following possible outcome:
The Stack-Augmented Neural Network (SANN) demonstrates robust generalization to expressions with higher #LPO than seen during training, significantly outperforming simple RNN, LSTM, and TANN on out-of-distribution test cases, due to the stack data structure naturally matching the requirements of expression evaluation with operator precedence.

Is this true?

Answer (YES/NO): YES